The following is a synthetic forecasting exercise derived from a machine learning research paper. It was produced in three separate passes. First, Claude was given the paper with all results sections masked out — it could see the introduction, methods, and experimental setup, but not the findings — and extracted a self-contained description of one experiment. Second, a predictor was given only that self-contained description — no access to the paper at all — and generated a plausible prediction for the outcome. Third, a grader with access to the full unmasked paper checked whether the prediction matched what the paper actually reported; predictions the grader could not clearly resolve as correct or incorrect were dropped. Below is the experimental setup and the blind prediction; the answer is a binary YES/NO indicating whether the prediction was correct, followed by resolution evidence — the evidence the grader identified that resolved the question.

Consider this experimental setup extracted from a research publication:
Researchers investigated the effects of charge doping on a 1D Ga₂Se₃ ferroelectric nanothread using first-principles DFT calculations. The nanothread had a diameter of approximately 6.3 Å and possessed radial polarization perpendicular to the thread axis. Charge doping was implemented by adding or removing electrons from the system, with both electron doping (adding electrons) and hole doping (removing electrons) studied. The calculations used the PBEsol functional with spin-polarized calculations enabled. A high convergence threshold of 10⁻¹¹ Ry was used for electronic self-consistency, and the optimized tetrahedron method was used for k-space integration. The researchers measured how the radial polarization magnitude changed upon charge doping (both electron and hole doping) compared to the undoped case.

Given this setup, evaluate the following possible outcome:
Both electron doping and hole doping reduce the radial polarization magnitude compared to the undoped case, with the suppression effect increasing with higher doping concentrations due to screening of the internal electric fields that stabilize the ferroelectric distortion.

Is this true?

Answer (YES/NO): NO